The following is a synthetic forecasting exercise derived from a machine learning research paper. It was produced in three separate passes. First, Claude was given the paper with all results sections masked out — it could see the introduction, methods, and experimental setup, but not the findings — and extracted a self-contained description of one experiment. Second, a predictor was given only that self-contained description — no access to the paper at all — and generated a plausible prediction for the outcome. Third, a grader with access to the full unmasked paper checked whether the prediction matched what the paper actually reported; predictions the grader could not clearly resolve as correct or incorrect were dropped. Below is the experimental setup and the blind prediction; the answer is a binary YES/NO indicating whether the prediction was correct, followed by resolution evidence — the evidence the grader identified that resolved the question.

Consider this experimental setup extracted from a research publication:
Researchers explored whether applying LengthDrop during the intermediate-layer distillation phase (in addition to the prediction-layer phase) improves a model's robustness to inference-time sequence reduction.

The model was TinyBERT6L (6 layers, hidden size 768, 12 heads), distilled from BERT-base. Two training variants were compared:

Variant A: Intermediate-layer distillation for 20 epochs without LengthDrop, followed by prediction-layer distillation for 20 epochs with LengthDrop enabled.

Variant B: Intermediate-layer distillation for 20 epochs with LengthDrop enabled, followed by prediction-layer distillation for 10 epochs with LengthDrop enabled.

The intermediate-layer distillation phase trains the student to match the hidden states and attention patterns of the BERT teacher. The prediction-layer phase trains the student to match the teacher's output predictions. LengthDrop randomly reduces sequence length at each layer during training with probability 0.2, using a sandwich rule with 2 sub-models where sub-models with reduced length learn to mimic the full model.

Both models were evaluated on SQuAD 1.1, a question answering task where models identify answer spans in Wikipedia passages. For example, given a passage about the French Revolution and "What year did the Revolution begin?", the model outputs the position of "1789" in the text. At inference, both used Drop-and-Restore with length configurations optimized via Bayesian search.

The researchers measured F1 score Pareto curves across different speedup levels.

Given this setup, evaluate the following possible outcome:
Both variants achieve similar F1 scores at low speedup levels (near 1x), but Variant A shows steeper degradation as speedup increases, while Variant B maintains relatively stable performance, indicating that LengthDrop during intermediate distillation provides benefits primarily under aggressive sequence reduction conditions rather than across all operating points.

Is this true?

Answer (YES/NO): NO